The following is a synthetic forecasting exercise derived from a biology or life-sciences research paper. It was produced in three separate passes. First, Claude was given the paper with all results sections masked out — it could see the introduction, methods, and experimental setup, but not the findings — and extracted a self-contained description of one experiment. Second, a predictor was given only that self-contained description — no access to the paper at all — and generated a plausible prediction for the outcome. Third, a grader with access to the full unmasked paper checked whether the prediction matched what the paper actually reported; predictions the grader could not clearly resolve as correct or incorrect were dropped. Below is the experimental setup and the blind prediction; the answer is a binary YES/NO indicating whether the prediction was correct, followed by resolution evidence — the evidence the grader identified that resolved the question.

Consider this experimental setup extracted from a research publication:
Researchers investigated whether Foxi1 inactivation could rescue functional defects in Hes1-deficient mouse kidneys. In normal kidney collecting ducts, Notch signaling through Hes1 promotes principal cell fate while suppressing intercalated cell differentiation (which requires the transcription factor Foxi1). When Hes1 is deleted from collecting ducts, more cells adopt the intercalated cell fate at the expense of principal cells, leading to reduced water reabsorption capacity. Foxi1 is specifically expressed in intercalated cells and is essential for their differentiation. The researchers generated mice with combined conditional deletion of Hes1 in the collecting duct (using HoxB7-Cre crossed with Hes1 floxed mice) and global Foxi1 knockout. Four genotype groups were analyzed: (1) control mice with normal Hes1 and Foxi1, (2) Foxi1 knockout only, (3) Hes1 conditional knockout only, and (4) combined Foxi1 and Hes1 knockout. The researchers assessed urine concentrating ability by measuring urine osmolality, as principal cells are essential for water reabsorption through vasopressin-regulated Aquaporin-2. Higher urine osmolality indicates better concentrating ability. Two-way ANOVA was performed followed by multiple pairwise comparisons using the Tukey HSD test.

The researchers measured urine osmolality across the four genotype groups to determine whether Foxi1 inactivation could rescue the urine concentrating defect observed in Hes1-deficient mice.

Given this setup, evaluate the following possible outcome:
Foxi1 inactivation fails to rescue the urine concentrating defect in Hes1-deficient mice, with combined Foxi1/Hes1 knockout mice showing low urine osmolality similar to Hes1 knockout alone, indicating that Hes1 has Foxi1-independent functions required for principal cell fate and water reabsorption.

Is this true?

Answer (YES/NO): NO